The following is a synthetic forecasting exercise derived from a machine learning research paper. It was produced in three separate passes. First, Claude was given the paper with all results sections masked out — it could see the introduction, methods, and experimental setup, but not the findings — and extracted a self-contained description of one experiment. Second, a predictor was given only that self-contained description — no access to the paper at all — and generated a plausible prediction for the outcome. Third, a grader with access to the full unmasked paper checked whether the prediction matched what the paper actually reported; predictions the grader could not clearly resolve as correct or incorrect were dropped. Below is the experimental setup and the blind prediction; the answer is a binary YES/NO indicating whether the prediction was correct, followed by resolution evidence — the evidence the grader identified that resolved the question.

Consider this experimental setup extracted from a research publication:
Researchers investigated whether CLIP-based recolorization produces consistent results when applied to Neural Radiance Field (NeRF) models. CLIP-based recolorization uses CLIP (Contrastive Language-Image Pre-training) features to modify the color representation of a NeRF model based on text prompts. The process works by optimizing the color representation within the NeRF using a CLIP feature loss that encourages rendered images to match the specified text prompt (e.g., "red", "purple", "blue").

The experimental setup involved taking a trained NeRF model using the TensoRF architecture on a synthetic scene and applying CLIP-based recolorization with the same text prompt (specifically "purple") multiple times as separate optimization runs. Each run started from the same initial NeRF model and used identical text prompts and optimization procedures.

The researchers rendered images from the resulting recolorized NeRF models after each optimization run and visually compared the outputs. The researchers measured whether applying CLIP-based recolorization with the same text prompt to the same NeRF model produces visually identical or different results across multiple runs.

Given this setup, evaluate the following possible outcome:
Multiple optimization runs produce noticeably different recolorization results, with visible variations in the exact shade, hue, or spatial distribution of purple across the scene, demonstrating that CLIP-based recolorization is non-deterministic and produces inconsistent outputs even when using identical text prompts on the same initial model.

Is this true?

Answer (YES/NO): YES